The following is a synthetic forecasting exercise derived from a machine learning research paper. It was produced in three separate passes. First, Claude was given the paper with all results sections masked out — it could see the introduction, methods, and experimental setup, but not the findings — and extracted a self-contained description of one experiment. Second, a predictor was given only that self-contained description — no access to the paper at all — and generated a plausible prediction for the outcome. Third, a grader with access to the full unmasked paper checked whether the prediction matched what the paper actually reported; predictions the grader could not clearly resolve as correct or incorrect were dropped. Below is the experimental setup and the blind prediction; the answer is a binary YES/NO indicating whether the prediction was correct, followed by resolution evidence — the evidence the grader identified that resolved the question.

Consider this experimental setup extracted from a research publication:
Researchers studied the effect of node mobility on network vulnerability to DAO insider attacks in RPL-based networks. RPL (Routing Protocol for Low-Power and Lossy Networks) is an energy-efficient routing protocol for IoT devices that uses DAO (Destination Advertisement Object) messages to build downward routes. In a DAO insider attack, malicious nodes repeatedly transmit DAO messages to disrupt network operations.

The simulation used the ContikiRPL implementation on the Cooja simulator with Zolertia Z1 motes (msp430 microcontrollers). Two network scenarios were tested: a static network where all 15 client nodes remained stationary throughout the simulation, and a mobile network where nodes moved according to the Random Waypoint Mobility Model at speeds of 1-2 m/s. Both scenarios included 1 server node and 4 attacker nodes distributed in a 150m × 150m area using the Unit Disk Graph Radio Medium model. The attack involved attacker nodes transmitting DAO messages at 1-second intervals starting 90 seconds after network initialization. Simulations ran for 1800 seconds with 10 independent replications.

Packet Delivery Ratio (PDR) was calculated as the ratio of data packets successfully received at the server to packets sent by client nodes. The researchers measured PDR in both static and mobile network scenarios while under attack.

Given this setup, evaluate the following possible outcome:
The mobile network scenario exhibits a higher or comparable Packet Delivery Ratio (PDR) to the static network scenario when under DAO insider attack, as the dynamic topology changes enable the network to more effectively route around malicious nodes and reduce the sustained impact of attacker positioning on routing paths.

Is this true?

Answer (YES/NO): NO